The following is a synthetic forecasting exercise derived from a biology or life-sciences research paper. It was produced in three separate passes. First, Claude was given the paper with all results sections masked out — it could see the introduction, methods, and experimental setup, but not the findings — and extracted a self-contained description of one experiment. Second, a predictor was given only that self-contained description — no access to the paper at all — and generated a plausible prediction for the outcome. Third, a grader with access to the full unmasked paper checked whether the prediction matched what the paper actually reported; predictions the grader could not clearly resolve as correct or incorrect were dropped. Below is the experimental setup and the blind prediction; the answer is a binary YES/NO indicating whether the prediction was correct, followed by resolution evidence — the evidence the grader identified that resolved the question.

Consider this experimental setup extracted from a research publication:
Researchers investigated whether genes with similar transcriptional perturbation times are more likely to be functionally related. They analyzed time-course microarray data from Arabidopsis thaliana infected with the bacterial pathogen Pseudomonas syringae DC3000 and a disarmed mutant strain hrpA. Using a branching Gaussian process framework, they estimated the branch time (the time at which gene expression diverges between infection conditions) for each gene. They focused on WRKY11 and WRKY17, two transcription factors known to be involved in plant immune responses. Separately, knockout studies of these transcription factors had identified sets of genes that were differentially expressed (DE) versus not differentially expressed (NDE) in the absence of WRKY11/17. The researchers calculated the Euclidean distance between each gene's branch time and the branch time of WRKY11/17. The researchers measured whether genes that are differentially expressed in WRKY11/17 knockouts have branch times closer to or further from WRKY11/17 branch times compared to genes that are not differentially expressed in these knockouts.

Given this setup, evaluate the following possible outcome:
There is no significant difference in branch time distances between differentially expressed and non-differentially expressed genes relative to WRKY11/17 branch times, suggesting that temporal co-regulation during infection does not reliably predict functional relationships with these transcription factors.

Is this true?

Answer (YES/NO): NO